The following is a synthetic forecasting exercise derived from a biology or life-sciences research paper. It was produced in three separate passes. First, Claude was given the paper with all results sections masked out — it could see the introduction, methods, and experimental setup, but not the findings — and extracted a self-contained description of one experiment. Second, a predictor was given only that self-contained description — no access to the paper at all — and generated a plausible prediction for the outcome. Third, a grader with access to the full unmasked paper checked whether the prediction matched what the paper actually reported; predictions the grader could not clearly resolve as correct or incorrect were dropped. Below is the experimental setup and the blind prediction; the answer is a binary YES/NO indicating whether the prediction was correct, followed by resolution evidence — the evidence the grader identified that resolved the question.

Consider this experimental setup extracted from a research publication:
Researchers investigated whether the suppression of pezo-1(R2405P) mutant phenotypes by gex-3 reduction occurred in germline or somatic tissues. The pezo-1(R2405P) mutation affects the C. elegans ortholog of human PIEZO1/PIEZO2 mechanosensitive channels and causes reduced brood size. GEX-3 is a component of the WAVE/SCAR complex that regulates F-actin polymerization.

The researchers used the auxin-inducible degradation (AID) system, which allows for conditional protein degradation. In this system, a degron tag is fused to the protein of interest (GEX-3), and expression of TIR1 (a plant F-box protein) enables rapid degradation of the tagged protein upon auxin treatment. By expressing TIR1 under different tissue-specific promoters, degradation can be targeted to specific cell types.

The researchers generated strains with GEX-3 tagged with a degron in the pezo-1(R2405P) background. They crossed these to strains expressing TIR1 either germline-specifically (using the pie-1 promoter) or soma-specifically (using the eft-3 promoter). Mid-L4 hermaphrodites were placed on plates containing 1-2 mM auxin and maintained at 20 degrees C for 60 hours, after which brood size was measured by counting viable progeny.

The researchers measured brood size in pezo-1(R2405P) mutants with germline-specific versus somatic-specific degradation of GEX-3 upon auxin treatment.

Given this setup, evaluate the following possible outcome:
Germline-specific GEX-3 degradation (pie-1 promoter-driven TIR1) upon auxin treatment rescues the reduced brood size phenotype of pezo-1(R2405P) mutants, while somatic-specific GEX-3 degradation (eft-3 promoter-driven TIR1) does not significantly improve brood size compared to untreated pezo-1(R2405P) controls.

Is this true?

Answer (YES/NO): NO